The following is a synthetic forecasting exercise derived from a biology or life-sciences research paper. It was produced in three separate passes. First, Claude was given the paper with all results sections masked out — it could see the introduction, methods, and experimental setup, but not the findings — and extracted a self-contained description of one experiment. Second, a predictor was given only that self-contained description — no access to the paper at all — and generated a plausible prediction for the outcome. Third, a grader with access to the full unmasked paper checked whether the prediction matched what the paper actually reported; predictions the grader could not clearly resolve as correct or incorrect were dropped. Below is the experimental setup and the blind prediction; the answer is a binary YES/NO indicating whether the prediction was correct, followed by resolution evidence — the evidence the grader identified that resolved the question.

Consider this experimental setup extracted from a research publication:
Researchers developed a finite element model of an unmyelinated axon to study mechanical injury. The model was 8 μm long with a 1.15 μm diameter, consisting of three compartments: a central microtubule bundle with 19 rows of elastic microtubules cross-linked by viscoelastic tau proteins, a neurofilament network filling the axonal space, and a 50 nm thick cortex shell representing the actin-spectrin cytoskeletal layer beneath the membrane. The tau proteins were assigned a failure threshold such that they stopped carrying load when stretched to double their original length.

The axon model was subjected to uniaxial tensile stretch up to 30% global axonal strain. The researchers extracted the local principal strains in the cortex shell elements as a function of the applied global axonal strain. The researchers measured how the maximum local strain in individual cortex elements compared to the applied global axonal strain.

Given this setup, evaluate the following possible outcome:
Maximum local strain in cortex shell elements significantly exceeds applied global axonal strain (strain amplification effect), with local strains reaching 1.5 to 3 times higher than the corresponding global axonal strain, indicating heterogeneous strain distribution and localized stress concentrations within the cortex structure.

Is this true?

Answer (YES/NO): YES